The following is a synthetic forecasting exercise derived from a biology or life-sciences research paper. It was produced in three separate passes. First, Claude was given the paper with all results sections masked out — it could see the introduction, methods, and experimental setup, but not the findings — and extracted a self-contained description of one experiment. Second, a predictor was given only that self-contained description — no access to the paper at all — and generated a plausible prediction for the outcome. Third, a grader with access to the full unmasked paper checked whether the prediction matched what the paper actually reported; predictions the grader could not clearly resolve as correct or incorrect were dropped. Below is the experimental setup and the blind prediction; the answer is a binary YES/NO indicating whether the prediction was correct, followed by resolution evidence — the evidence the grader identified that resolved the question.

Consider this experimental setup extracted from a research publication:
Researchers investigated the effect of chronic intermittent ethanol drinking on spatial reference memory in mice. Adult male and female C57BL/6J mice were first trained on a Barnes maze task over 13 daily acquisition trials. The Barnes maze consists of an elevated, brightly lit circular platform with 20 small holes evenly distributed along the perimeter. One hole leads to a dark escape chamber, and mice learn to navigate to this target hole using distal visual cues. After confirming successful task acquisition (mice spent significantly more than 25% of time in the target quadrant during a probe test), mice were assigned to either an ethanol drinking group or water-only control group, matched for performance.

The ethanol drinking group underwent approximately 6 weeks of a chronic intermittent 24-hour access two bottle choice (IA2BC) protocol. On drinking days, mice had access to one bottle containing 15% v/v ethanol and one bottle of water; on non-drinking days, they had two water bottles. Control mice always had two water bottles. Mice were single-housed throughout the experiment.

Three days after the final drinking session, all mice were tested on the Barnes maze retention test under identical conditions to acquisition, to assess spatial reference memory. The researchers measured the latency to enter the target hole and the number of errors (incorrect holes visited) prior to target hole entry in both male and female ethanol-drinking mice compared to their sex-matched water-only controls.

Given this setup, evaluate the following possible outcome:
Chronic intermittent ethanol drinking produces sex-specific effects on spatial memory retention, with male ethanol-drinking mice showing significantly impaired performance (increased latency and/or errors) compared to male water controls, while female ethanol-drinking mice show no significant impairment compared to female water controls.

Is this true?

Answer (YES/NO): NO